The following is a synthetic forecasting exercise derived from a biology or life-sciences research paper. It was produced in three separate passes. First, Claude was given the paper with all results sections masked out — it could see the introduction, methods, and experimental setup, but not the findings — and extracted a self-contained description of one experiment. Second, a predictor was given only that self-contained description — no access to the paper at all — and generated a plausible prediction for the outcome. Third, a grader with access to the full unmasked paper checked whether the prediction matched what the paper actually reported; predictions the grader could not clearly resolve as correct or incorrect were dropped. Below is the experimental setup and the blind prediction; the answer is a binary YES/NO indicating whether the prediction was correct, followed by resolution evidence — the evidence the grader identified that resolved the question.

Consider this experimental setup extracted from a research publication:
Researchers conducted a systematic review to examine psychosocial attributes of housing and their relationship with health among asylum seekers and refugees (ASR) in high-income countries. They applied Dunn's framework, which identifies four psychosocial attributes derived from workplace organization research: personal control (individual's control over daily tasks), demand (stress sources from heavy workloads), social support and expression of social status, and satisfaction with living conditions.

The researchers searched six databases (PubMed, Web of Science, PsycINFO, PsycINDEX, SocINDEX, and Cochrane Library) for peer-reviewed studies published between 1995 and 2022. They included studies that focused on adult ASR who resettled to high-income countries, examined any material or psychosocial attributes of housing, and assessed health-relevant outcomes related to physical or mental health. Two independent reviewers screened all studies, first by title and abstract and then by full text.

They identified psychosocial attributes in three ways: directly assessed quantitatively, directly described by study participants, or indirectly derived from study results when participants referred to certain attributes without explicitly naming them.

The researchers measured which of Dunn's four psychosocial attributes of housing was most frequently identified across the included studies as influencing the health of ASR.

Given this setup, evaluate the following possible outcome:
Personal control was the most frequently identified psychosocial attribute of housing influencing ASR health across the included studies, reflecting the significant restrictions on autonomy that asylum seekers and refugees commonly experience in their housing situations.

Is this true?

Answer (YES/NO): YES